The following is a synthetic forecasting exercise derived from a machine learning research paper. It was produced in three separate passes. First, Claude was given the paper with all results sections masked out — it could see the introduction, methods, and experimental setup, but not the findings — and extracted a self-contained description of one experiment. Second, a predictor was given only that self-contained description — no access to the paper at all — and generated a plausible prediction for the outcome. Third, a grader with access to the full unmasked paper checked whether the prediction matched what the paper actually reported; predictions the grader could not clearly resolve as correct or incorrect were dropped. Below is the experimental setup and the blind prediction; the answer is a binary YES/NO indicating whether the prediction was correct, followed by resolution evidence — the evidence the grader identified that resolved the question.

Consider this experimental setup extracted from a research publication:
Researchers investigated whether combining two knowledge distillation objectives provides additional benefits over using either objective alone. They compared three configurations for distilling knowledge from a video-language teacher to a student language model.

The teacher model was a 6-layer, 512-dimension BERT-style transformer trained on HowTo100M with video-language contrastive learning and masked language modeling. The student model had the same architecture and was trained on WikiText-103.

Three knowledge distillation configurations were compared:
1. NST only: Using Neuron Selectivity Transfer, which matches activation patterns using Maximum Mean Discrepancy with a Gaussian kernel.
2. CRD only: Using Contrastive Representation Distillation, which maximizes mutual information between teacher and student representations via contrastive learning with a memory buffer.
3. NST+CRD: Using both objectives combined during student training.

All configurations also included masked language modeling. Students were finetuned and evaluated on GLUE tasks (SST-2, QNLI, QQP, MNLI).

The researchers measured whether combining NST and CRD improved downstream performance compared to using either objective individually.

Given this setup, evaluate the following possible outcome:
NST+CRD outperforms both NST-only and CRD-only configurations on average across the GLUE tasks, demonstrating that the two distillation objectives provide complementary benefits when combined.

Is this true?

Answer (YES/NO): YES